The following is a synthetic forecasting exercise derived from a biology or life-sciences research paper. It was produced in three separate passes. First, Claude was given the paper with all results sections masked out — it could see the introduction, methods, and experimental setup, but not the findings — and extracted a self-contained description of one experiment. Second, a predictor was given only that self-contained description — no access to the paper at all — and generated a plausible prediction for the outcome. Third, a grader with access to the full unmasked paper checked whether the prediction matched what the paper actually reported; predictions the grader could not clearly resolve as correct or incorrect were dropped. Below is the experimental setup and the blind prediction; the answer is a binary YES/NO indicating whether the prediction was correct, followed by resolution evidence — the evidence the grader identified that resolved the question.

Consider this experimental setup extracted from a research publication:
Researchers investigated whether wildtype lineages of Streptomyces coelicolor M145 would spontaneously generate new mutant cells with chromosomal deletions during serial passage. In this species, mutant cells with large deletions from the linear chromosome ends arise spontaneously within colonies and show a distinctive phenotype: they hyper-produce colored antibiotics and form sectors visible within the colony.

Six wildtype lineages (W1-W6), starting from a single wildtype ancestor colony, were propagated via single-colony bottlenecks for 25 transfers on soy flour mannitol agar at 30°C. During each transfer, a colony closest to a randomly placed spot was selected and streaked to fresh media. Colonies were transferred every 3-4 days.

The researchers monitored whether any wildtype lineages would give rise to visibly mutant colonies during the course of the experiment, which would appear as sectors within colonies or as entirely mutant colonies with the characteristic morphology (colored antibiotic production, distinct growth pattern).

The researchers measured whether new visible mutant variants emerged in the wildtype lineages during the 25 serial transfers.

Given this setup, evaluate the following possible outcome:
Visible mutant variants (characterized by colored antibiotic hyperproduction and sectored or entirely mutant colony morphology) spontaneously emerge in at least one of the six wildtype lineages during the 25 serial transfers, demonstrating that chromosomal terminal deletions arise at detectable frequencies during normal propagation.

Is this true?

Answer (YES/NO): YES